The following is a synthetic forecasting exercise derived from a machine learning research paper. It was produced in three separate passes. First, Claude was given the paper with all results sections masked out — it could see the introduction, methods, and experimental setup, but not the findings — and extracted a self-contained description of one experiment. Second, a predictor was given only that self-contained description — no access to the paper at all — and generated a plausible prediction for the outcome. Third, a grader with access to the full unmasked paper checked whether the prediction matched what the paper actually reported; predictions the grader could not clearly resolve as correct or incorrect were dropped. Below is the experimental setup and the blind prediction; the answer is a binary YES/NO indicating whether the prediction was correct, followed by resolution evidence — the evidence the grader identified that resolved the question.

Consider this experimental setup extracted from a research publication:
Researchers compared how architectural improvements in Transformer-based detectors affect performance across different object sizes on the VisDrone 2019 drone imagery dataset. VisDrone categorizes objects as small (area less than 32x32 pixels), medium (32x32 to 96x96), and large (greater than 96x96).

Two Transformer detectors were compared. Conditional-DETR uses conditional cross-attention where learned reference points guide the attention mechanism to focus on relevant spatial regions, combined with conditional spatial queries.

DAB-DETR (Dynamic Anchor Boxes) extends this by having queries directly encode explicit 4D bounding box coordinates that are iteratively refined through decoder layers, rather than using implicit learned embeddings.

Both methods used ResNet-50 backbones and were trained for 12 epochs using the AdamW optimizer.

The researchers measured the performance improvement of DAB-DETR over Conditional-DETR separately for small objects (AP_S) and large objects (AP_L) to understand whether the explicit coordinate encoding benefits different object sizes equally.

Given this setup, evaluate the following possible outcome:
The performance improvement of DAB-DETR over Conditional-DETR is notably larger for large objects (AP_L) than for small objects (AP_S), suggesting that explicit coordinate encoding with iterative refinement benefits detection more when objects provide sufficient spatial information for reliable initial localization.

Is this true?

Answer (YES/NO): YES